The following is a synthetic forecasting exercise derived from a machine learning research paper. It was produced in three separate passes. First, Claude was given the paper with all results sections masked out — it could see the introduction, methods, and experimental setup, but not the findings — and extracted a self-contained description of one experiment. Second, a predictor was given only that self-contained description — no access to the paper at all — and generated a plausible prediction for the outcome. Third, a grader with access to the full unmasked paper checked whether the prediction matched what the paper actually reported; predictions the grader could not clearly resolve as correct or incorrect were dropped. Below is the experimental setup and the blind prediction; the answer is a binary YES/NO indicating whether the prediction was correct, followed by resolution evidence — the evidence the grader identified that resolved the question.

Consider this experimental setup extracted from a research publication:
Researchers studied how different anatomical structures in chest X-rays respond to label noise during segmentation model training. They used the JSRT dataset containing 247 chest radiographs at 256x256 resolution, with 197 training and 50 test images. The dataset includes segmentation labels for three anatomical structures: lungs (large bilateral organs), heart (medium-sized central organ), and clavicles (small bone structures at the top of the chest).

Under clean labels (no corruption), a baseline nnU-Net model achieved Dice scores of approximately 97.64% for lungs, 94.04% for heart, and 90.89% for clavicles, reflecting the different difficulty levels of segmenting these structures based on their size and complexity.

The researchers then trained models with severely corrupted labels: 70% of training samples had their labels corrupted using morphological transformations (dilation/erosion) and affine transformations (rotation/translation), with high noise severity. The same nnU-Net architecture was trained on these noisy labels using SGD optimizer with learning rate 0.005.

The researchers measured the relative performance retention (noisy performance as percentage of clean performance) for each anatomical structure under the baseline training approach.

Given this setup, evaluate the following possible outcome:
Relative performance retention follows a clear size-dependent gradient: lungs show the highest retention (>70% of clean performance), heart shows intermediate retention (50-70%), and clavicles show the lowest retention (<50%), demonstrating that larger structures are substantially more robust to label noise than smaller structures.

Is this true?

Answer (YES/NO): NO